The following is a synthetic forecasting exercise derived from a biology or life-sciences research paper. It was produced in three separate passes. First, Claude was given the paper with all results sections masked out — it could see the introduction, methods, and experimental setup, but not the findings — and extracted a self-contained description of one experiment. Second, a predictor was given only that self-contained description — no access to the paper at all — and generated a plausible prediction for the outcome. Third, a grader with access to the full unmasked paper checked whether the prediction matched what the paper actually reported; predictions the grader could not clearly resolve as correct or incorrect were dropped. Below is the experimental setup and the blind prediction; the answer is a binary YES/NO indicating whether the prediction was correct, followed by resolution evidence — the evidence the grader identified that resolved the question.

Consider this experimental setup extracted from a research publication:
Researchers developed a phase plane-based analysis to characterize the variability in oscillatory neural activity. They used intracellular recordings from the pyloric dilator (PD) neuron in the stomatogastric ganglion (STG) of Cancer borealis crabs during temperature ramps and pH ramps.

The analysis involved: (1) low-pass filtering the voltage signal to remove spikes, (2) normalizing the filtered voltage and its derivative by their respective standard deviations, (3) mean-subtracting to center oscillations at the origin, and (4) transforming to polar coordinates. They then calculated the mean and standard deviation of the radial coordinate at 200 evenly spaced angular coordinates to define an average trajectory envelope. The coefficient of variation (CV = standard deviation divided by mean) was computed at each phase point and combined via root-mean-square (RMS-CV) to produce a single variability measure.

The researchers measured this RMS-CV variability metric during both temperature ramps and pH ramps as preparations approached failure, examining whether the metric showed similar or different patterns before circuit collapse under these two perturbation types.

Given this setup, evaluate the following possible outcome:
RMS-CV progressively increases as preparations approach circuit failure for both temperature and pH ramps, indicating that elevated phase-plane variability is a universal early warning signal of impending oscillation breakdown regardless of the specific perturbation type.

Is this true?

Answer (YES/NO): NO